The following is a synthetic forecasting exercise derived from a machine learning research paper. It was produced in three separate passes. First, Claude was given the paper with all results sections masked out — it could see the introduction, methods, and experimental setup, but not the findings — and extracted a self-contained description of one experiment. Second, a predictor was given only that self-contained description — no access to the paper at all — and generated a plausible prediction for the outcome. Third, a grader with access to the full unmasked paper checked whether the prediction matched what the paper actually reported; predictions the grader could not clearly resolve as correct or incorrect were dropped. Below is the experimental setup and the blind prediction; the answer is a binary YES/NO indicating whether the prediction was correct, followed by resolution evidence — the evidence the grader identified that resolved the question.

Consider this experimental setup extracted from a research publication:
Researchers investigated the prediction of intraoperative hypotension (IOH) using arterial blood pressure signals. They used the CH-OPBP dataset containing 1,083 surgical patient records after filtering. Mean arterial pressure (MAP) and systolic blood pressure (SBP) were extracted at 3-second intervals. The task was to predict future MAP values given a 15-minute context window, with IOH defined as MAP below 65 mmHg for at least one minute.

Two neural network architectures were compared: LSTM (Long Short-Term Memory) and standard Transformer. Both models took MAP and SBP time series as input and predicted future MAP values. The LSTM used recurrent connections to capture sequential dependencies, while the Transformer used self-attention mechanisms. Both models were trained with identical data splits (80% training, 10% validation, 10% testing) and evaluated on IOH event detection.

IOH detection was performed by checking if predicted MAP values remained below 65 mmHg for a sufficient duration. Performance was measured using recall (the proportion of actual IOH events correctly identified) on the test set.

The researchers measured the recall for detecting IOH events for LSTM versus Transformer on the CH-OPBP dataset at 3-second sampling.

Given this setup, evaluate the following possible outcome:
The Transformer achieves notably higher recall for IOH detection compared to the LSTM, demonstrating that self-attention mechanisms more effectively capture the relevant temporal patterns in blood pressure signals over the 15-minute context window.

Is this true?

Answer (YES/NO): YES